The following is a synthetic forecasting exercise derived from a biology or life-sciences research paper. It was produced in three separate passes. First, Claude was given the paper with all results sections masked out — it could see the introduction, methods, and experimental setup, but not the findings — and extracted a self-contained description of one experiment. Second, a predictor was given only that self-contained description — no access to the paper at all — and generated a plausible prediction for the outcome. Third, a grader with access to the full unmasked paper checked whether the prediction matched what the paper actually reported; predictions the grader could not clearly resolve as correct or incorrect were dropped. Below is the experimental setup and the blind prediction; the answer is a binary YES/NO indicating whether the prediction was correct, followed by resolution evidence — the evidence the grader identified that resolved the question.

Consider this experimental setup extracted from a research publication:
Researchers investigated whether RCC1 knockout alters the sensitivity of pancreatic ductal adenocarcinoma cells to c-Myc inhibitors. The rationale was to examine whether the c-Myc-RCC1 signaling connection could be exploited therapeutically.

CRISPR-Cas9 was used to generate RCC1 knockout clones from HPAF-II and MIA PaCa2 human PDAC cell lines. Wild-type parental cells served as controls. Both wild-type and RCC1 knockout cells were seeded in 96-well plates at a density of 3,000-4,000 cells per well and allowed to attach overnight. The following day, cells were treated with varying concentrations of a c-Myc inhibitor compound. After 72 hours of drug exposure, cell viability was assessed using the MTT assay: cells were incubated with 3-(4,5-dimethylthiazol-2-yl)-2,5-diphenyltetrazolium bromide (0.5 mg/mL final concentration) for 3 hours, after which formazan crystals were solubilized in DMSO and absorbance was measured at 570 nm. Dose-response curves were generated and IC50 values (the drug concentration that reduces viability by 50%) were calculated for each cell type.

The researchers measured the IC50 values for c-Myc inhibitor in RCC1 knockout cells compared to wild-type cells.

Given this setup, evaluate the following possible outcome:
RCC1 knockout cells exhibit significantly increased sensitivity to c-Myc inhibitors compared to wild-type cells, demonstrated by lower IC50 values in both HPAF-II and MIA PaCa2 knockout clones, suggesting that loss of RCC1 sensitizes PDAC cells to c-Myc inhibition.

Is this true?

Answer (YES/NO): NO